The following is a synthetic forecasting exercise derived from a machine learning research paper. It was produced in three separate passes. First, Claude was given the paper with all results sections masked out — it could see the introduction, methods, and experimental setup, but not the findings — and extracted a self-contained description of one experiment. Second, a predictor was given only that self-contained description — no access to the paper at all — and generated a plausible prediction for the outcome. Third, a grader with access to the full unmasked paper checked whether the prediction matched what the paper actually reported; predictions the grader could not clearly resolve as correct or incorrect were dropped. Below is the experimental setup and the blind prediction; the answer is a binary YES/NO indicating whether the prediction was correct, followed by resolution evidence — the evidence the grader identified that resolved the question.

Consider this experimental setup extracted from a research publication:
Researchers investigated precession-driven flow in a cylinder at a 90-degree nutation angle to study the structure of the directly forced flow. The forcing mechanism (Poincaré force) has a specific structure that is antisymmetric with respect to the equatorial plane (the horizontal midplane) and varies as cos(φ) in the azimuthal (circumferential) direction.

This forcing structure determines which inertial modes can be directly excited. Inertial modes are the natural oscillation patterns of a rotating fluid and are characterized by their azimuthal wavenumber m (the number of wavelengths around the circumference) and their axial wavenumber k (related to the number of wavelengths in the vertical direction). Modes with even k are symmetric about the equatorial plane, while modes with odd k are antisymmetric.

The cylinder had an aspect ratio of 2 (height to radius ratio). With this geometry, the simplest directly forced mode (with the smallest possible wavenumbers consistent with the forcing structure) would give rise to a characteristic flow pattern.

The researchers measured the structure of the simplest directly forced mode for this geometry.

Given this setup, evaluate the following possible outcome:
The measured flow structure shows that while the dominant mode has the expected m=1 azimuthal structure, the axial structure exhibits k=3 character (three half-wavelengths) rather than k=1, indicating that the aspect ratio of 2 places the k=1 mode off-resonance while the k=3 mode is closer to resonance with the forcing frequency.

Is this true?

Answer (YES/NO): NO